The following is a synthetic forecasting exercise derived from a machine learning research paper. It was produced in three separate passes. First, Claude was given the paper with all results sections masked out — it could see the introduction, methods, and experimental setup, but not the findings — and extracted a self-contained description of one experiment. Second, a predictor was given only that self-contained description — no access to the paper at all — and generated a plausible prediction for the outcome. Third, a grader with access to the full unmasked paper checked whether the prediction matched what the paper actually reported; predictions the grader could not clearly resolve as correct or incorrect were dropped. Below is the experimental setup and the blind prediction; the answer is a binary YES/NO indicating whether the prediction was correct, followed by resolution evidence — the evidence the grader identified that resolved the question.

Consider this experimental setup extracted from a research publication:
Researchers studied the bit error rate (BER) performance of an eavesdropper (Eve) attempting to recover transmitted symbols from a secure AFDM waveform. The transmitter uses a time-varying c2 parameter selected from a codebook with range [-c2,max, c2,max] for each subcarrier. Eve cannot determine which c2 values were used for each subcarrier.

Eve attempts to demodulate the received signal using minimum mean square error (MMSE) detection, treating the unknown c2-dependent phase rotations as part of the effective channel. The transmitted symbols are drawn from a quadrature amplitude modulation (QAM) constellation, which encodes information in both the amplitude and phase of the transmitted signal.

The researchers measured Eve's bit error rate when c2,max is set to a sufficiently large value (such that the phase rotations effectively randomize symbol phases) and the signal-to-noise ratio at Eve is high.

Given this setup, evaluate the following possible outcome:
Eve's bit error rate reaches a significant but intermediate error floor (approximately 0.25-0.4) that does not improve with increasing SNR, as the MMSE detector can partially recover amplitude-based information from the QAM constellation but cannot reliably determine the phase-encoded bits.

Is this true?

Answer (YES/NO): NO